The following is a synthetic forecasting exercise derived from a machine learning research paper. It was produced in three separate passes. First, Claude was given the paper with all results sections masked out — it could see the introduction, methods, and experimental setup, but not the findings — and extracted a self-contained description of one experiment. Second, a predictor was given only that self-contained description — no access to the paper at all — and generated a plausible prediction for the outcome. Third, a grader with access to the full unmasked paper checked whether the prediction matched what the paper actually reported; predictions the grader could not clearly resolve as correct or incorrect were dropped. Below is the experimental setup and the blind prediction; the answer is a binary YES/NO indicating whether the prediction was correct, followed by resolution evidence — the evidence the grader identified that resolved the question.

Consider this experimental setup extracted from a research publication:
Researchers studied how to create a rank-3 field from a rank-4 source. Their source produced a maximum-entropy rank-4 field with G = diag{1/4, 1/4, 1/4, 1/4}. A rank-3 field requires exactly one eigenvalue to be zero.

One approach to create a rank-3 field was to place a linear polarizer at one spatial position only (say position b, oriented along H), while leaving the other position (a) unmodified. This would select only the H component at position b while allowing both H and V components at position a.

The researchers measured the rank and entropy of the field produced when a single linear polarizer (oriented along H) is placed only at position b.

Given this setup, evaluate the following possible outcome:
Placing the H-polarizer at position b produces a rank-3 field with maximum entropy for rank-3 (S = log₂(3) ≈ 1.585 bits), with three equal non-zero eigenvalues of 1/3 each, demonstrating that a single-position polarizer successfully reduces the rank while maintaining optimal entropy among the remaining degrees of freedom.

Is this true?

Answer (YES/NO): YES